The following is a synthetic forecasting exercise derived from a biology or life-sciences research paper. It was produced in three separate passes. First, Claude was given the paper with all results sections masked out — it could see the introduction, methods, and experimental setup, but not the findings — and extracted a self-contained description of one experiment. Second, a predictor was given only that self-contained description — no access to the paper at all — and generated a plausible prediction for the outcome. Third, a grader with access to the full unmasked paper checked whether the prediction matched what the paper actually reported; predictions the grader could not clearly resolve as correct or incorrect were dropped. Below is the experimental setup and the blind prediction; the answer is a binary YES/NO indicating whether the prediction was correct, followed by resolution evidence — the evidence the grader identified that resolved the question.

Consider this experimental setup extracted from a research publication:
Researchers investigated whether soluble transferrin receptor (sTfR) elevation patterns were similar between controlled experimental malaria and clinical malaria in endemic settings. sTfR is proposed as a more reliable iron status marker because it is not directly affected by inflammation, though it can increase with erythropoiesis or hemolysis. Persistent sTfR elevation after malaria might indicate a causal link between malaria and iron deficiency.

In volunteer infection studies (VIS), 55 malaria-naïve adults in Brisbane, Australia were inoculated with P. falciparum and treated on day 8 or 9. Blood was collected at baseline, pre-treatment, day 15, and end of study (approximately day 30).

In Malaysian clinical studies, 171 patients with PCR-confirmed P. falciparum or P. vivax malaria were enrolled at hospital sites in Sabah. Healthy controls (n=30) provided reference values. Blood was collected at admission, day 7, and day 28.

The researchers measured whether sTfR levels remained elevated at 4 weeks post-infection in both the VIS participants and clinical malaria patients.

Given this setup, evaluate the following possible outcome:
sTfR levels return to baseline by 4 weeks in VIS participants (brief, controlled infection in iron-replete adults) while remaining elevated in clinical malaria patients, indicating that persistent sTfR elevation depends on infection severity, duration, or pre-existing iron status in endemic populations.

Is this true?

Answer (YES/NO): NO